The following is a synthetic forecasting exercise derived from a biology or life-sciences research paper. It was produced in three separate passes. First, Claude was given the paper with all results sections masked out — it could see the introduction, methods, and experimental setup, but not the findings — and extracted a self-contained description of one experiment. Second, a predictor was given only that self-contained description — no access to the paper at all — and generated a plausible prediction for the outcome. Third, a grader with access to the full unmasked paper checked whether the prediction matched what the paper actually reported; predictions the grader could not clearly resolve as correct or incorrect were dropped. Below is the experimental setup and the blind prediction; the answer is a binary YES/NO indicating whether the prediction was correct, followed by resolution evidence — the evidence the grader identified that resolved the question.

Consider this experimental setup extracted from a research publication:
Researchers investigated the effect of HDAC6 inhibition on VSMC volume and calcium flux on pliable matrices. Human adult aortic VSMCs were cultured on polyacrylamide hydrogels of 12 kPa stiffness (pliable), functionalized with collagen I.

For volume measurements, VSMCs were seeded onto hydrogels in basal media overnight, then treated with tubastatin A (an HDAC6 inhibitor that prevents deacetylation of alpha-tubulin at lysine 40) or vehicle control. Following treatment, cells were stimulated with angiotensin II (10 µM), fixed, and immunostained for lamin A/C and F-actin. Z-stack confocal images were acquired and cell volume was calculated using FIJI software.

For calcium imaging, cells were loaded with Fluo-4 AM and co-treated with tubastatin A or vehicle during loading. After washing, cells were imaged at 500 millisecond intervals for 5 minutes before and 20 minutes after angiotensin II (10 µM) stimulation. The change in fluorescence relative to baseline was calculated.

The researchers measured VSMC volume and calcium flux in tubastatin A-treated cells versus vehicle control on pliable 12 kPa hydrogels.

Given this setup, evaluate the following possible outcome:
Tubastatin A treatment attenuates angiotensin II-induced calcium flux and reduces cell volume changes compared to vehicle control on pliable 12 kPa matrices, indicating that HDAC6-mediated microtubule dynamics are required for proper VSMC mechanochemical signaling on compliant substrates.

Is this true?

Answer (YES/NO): NO